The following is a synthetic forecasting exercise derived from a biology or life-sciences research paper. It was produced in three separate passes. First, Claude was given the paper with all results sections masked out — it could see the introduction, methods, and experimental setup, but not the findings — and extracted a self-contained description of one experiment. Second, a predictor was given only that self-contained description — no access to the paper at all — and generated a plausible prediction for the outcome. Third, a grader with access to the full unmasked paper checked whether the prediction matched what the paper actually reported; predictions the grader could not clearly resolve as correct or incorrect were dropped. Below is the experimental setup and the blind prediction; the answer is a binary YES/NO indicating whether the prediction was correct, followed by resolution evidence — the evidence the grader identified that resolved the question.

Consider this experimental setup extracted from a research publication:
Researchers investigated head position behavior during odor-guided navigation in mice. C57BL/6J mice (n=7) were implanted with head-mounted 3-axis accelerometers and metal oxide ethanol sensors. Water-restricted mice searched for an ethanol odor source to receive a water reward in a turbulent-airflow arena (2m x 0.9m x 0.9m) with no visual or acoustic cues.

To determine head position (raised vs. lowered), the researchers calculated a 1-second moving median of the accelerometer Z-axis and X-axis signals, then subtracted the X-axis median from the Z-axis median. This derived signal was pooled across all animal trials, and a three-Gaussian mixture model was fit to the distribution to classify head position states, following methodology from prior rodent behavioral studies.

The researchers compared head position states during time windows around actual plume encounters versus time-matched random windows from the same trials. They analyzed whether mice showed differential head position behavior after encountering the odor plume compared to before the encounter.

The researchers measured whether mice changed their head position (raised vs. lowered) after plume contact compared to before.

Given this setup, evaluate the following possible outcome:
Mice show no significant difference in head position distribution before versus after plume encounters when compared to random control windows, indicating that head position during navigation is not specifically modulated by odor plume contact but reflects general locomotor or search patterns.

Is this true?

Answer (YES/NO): NO